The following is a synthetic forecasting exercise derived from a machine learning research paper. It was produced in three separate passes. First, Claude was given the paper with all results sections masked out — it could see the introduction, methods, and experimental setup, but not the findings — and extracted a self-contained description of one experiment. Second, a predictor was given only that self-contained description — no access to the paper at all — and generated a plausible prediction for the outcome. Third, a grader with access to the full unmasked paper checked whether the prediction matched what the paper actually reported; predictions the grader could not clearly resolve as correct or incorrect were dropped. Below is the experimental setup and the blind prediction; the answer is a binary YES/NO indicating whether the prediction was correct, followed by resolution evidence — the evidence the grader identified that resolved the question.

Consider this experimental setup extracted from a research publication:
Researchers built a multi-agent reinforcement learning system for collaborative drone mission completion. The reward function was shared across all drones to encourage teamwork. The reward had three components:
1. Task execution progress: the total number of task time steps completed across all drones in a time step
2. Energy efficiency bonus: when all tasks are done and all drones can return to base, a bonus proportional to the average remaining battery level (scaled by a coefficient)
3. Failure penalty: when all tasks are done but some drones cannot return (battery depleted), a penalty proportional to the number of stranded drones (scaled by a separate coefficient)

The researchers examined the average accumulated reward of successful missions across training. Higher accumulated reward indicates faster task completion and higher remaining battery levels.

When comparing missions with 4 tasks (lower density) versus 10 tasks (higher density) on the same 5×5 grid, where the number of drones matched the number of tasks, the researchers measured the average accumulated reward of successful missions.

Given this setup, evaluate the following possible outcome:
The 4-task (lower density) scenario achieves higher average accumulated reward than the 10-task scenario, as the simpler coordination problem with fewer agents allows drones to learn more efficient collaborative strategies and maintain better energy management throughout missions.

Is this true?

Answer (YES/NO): NO